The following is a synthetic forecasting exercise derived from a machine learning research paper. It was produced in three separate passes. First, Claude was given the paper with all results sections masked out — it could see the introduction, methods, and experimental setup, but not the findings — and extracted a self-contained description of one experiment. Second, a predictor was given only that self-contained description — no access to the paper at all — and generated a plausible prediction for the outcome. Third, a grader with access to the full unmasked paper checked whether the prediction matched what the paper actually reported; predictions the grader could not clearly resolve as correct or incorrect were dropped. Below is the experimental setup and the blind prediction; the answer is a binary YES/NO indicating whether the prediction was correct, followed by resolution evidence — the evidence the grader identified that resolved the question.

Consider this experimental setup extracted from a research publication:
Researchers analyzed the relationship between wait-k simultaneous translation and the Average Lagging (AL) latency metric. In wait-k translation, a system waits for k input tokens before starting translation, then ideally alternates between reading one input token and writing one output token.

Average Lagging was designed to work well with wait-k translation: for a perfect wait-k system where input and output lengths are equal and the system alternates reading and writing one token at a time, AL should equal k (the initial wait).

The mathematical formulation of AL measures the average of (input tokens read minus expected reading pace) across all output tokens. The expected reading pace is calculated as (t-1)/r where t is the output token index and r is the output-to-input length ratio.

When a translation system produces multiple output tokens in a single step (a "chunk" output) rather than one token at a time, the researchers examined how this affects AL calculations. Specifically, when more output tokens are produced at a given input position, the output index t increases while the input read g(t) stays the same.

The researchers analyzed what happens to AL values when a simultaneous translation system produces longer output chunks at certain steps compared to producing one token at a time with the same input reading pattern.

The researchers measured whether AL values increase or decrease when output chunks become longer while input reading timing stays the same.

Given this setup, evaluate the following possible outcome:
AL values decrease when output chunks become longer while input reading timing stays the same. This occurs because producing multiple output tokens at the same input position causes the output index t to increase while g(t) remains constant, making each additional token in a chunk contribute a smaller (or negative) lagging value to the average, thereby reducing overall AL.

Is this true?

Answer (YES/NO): YES